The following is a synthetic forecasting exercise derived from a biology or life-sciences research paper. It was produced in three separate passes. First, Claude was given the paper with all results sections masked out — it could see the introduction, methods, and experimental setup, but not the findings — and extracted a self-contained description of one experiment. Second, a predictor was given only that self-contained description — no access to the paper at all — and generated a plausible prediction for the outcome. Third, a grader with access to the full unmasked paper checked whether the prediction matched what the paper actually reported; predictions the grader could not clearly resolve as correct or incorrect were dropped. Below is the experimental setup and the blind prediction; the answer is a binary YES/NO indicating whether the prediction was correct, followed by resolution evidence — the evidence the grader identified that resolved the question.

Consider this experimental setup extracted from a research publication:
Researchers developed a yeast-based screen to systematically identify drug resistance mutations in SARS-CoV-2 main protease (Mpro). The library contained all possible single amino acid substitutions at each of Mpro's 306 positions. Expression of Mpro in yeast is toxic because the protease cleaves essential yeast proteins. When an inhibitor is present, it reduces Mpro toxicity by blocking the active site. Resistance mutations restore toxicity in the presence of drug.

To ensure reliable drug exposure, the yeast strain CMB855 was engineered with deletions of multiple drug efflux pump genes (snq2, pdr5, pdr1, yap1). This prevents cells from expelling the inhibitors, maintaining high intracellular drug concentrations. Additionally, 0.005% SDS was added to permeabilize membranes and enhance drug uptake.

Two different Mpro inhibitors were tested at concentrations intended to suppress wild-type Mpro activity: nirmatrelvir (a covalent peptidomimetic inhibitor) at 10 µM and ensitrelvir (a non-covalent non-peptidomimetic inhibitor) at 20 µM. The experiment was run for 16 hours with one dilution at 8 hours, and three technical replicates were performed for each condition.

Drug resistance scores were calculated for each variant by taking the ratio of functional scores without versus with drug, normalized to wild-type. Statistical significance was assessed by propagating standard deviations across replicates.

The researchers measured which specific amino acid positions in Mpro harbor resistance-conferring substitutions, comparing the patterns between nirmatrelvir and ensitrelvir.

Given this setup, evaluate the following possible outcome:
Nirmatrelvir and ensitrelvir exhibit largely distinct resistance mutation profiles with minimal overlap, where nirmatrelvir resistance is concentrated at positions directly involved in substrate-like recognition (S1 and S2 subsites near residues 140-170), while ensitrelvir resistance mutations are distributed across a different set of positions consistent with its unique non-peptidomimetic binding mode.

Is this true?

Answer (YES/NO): NO